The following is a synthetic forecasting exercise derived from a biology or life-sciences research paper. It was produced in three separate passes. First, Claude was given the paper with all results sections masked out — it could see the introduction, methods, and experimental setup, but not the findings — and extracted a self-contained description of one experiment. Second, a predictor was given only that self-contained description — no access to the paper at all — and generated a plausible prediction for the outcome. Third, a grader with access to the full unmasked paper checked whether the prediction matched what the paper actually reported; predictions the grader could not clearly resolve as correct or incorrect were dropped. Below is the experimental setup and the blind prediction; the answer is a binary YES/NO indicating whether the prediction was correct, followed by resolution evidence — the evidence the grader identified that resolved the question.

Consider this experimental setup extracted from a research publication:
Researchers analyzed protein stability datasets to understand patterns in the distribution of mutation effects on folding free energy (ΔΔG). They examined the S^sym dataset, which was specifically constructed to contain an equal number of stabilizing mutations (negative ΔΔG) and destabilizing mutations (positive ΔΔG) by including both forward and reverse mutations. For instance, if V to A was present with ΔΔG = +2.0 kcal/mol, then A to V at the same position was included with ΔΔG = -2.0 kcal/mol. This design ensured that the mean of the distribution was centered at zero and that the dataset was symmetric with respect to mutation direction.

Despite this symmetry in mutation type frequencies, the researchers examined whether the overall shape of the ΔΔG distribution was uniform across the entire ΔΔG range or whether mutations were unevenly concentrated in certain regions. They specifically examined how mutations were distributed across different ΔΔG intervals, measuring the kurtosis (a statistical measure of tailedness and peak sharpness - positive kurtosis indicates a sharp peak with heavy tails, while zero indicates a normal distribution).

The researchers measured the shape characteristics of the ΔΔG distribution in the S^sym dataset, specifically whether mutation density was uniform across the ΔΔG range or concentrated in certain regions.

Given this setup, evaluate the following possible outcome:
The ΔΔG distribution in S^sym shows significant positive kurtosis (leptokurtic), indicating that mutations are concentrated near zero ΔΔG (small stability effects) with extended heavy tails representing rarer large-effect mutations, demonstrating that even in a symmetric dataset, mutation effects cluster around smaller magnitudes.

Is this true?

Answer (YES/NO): YES